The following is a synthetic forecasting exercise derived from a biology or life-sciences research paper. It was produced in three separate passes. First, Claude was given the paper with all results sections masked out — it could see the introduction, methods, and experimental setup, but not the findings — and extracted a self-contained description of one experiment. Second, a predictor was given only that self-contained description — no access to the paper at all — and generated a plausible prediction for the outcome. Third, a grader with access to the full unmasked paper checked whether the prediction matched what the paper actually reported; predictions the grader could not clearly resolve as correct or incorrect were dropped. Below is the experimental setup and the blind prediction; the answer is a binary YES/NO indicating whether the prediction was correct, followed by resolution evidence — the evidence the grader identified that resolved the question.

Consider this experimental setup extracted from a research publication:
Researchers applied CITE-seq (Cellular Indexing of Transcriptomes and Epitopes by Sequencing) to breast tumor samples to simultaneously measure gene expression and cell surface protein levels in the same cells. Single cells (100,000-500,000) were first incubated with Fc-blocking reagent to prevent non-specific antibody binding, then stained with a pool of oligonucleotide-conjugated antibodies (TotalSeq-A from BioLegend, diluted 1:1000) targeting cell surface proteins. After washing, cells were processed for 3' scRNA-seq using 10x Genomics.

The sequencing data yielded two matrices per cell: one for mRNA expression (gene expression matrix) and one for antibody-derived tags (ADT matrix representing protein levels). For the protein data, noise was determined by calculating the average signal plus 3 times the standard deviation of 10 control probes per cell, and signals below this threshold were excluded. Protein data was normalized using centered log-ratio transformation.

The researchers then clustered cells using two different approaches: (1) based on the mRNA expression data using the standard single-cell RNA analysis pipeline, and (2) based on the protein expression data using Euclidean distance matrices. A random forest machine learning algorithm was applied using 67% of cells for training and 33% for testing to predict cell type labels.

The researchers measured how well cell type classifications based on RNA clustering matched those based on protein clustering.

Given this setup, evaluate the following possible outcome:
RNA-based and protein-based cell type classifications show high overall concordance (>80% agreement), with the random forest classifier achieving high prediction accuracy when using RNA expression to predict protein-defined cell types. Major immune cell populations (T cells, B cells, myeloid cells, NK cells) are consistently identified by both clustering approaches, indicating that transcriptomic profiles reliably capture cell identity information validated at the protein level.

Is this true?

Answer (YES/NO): YES